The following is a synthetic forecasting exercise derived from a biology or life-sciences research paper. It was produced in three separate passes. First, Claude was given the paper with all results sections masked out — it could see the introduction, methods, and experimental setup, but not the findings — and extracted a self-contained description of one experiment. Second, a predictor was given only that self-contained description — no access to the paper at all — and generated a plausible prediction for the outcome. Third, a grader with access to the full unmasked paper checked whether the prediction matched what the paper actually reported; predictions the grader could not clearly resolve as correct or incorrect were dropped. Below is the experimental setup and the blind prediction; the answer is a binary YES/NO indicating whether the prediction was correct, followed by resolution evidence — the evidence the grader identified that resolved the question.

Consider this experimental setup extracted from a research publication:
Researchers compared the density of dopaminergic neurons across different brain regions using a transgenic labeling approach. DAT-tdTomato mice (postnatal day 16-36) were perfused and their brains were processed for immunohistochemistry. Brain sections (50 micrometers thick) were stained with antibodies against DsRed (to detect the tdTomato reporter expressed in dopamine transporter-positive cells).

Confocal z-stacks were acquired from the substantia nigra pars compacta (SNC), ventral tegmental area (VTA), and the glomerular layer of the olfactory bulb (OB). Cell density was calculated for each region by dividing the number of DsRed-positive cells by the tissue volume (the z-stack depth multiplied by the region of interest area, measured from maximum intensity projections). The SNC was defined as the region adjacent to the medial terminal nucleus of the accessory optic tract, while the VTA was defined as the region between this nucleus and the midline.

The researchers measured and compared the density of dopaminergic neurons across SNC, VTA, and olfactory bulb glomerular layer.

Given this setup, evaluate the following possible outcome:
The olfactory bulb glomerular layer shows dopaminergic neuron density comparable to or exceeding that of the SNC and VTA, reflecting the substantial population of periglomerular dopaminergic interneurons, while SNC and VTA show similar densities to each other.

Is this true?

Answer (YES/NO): YES